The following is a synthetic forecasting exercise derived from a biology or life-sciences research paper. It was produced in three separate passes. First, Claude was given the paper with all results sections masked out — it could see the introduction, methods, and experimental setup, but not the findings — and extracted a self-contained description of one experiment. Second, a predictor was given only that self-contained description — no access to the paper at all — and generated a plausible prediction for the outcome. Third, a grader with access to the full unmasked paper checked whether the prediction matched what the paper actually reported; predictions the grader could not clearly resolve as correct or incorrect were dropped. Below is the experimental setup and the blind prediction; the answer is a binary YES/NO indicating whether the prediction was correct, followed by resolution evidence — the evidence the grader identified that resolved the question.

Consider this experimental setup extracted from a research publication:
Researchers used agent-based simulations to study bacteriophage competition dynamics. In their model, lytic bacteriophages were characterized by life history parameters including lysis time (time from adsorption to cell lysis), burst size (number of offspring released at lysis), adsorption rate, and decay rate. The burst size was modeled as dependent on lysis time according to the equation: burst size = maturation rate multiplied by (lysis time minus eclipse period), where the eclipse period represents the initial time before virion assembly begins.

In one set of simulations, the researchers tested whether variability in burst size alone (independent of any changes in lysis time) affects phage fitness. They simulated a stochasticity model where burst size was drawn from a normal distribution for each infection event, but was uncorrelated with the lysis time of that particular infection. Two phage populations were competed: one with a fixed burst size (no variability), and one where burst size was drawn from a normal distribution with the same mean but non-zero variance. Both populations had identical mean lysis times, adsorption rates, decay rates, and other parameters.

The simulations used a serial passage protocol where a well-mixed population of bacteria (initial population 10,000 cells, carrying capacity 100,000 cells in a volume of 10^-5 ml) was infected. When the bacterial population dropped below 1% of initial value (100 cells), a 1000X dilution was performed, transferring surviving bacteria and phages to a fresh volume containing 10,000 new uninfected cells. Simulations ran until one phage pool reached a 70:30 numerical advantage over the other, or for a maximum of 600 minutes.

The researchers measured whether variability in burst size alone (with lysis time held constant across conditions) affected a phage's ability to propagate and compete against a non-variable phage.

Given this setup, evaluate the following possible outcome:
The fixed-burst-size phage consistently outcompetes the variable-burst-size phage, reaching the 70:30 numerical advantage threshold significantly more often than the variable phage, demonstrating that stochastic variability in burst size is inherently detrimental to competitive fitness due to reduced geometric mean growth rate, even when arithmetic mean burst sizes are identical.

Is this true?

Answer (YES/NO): NO